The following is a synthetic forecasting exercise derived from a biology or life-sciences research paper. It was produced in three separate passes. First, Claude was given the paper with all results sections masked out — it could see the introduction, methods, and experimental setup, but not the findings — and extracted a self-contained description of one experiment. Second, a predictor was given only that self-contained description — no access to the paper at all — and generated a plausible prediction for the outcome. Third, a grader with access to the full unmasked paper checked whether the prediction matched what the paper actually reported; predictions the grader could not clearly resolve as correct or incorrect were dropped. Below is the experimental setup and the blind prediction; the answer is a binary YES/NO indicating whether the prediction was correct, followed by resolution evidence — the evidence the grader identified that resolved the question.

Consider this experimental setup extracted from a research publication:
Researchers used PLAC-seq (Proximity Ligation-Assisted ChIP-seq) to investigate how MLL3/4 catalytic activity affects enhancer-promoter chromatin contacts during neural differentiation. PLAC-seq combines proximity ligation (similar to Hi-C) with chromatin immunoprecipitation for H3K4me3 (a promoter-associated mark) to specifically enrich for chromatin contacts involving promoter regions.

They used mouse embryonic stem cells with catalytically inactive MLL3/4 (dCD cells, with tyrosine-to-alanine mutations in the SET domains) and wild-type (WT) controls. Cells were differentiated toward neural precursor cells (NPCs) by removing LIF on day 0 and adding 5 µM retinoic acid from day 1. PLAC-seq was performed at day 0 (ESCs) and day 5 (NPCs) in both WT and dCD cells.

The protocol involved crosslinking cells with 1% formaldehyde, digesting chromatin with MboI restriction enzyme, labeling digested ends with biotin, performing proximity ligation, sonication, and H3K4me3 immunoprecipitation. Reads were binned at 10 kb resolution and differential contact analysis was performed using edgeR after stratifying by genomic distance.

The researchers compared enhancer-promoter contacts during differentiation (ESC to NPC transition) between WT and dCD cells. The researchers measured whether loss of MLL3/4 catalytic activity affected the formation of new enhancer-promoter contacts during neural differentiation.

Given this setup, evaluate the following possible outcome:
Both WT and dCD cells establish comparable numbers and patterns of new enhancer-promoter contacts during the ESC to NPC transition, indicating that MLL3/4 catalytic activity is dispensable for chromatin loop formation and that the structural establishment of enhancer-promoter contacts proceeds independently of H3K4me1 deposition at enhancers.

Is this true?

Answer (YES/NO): NO